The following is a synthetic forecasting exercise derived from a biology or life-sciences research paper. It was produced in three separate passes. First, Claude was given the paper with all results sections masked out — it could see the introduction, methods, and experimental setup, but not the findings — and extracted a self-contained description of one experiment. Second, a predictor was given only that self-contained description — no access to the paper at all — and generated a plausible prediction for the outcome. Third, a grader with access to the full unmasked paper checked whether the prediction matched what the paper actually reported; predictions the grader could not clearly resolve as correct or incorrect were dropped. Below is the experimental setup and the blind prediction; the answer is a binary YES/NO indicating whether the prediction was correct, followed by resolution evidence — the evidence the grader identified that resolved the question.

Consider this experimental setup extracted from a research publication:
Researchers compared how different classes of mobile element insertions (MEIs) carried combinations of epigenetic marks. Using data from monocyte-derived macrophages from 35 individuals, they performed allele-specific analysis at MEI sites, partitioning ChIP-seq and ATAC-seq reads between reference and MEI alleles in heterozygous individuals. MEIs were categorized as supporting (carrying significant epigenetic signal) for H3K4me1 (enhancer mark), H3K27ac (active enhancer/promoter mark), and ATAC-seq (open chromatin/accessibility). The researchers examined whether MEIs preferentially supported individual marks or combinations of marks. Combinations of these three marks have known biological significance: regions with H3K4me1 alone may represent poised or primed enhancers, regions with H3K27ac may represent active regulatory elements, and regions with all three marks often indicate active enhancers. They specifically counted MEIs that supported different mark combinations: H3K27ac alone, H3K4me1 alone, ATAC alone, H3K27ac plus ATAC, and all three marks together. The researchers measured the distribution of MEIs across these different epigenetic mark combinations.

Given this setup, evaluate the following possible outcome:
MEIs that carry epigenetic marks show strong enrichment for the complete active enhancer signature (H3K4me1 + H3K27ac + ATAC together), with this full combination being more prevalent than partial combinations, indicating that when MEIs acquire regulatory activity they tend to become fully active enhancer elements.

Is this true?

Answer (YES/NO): NO